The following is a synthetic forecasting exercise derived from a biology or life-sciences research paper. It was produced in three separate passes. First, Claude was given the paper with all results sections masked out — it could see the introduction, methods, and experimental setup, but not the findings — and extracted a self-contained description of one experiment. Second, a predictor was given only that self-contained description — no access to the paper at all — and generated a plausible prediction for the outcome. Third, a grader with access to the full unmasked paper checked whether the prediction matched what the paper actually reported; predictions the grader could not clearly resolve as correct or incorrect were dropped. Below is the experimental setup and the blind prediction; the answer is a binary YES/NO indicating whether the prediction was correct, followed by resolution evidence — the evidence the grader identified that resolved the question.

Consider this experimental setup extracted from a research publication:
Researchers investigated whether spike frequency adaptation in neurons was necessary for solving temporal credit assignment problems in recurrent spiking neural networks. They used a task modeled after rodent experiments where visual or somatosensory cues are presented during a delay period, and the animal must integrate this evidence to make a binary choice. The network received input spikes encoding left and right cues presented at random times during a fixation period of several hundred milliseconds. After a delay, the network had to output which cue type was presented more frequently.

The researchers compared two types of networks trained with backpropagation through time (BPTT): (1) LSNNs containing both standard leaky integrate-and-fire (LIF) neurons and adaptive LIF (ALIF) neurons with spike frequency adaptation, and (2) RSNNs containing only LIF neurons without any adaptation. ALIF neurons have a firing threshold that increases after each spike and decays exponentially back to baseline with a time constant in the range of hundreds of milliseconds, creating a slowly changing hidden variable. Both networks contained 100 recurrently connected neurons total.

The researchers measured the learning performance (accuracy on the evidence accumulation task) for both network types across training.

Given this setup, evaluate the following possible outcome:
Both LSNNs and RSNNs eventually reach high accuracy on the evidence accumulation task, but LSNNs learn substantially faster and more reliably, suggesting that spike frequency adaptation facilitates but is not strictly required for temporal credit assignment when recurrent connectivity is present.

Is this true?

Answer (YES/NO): NO